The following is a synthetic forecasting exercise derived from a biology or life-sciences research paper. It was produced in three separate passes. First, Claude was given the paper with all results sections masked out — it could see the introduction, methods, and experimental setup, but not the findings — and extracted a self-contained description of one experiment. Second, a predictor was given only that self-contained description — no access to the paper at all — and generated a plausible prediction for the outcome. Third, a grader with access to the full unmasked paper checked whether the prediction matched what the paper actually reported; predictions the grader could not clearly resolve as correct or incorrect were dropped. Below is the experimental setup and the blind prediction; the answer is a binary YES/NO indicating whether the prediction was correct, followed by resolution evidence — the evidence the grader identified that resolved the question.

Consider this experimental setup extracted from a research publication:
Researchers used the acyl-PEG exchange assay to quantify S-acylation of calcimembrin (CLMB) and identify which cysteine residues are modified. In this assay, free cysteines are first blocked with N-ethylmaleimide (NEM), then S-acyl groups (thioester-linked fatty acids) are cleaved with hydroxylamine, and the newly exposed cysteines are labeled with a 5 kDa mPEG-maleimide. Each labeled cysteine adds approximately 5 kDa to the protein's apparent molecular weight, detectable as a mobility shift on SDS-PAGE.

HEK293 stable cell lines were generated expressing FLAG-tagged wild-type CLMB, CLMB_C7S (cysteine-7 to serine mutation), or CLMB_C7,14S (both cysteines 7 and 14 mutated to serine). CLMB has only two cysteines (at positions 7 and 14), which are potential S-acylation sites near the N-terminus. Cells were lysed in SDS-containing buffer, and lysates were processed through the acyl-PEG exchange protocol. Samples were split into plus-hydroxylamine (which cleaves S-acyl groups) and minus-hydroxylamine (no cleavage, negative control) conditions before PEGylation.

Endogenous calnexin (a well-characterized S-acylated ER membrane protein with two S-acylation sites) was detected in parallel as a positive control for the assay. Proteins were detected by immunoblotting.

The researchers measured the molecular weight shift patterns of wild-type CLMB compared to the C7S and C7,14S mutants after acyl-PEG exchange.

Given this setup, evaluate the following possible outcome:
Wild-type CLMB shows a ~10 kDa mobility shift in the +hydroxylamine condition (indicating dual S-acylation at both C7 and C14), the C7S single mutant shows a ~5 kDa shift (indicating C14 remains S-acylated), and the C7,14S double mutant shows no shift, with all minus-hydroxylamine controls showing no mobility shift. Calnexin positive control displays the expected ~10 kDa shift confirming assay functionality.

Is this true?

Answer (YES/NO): NO